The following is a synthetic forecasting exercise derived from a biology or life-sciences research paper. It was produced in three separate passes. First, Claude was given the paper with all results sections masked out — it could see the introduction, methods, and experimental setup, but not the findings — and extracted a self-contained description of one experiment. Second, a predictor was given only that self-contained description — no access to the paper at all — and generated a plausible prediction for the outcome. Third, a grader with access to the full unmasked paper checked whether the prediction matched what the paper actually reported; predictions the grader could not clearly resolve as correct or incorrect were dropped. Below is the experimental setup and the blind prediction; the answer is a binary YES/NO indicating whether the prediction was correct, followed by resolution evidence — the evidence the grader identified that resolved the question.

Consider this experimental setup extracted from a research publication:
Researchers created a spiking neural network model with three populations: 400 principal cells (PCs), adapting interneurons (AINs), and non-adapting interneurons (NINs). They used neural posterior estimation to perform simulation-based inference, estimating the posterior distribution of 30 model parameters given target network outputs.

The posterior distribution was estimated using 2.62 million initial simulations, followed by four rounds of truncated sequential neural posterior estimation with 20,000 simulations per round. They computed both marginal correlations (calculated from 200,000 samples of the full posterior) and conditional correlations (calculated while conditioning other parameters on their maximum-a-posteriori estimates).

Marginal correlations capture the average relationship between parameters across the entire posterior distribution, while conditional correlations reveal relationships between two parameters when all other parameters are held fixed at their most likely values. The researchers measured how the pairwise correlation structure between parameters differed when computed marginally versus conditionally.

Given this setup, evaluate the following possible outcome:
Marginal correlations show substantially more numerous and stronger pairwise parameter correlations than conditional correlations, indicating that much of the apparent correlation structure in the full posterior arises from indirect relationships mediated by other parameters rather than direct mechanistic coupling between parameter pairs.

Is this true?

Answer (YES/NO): NO